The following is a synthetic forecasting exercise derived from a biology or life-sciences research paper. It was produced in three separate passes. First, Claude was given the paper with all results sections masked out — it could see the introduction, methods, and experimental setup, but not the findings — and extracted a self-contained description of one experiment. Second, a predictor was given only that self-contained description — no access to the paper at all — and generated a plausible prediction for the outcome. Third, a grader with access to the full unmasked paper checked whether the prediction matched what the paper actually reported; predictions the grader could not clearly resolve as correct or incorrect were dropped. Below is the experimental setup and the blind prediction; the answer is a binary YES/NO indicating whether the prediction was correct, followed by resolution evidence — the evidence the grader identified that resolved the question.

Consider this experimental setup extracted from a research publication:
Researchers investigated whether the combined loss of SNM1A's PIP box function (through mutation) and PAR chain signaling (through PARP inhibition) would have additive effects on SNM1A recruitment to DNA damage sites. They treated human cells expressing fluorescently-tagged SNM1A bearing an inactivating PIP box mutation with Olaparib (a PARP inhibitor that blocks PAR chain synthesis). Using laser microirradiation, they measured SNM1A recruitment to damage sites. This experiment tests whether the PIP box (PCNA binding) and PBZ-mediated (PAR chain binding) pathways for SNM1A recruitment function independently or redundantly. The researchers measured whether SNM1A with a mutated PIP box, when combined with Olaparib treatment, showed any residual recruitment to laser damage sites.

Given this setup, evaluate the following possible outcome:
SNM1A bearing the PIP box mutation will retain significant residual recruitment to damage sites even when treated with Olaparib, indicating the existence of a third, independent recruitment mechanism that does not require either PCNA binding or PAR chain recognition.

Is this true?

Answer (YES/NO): NO